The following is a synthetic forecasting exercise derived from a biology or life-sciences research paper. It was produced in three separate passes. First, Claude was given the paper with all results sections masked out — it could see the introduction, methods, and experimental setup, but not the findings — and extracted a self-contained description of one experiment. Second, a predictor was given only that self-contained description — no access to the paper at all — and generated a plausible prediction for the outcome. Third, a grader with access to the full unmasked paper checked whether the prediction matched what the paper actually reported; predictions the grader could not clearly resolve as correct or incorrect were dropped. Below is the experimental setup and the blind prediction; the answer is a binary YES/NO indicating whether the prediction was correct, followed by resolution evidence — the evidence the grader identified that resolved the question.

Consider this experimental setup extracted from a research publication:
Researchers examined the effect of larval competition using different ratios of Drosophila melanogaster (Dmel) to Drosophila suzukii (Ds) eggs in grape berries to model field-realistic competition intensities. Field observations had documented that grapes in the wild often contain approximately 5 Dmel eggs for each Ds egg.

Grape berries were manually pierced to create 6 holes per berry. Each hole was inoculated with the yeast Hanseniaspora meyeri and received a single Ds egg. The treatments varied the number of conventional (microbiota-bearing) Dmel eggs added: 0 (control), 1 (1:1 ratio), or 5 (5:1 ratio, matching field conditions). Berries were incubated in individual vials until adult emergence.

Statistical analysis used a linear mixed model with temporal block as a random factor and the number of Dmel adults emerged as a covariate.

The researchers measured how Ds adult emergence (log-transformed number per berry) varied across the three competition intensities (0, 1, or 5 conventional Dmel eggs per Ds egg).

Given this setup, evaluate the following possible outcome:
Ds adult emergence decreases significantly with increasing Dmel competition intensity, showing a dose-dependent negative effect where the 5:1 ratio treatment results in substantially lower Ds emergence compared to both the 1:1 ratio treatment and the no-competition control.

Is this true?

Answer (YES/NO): NO